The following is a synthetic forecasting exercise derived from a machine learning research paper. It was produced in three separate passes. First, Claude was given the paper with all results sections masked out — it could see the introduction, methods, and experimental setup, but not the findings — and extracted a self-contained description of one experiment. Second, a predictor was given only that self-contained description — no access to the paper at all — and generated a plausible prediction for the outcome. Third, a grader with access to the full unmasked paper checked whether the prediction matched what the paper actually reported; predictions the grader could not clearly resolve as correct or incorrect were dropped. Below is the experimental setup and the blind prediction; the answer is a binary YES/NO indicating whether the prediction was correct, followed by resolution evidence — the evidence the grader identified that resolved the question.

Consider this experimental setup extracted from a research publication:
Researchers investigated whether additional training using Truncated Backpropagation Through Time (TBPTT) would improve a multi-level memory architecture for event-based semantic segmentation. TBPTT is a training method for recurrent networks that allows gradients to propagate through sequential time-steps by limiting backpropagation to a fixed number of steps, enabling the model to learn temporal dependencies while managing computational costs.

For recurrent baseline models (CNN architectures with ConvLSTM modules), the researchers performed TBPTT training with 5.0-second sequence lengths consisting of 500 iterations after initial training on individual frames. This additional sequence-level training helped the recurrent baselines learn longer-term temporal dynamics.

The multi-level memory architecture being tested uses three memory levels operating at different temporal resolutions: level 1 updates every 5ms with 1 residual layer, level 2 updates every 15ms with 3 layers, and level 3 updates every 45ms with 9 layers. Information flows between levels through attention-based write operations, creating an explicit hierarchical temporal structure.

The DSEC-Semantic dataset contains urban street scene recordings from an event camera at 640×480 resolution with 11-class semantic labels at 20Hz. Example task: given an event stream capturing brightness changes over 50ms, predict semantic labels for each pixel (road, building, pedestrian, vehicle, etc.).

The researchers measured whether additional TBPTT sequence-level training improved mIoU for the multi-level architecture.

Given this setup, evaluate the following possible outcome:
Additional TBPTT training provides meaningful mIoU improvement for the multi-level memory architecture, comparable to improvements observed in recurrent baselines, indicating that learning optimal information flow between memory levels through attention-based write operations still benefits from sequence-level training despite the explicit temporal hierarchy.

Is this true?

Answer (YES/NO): NO